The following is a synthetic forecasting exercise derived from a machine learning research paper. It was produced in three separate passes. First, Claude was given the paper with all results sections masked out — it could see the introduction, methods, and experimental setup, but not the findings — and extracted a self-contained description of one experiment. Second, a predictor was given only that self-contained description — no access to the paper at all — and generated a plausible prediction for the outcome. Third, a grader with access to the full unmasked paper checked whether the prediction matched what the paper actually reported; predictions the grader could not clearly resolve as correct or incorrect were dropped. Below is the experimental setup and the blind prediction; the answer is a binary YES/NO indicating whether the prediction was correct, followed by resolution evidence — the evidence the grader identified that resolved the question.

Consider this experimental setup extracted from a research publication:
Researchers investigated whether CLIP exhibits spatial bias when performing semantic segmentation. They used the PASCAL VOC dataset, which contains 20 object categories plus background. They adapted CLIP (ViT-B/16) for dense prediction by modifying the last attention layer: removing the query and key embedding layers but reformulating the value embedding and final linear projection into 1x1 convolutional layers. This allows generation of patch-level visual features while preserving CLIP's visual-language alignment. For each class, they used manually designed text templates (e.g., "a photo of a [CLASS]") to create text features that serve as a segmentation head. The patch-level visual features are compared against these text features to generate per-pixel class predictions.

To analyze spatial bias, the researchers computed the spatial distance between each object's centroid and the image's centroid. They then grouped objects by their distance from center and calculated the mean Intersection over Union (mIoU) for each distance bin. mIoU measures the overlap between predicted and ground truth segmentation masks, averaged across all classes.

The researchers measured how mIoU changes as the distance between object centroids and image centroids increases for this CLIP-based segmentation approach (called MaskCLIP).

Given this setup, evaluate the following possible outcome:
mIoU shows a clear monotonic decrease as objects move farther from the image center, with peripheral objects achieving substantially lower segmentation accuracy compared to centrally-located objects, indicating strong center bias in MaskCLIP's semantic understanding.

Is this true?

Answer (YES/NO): YES